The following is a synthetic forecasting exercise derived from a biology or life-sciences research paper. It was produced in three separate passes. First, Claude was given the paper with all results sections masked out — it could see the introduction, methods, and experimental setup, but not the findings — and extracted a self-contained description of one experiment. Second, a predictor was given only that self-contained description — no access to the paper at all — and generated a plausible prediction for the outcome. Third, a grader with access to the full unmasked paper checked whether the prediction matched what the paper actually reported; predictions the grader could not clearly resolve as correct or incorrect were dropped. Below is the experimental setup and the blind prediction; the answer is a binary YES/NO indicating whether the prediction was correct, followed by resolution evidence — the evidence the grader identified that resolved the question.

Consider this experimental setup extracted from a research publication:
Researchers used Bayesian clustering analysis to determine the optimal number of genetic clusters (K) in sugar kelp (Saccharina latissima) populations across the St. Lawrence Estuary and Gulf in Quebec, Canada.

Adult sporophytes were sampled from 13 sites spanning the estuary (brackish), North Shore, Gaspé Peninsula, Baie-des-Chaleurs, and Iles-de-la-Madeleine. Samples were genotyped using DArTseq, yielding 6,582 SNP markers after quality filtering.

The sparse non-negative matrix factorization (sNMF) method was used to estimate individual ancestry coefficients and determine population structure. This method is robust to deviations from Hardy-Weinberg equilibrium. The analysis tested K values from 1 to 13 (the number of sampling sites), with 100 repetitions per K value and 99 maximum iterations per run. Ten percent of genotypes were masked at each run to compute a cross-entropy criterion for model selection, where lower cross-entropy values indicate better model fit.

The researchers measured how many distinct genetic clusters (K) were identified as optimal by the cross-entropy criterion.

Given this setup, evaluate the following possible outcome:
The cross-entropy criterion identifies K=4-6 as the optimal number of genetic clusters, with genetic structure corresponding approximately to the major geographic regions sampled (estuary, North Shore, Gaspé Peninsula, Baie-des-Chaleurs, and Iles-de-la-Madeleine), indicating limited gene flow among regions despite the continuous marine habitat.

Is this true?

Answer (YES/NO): NO